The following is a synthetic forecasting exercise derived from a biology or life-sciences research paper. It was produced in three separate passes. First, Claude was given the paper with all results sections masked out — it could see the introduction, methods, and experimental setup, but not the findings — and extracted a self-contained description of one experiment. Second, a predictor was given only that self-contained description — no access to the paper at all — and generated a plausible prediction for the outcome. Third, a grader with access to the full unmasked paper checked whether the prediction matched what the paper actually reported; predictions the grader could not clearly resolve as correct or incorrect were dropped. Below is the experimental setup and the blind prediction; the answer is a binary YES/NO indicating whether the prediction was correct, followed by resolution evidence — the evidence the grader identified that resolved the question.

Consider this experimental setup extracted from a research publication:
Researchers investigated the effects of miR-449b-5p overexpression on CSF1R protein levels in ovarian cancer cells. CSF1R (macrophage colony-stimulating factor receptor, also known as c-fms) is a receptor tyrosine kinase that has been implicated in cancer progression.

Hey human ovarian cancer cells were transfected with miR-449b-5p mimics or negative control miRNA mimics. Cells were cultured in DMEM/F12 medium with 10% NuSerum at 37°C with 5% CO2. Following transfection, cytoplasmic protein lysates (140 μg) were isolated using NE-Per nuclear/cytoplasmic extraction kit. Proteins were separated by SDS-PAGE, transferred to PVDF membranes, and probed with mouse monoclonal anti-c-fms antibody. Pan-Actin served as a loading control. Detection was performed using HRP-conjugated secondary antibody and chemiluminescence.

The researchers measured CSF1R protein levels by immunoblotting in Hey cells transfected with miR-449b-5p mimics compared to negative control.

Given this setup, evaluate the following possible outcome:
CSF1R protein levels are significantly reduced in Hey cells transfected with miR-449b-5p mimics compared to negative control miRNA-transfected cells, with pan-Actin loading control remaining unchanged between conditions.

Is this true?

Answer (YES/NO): YES